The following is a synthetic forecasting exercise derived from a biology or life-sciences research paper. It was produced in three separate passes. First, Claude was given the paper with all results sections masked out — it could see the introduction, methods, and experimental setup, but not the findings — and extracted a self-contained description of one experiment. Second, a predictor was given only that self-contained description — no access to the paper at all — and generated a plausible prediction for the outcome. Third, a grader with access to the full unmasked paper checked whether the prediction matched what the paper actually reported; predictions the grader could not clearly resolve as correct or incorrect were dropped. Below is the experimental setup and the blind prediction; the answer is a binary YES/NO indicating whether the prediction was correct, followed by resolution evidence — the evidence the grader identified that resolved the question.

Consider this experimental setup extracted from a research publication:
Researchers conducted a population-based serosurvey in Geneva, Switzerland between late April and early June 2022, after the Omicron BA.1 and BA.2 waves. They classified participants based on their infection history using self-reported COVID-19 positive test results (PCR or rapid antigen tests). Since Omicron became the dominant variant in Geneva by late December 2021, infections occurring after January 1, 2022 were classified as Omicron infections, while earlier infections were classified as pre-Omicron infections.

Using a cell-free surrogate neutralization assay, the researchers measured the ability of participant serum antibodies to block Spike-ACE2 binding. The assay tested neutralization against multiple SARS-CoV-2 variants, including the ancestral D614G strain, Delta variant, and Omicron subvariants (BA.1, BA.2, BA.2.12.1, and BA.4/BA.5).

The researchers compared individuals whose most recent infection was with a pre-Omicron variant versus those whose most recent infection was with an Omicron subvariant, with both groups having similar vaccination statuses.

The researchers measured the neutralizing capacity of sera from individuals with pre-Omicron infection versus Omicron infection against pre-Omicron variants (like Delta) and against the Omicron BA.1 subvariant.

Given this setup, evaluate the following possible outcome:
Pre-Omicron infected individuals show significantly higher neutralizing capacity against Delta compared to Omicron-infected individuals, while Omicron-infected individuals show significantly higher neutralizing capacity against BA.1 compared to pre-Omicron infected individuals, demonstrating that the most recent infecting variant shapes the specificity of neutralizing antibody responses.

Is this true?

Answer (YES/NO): YES